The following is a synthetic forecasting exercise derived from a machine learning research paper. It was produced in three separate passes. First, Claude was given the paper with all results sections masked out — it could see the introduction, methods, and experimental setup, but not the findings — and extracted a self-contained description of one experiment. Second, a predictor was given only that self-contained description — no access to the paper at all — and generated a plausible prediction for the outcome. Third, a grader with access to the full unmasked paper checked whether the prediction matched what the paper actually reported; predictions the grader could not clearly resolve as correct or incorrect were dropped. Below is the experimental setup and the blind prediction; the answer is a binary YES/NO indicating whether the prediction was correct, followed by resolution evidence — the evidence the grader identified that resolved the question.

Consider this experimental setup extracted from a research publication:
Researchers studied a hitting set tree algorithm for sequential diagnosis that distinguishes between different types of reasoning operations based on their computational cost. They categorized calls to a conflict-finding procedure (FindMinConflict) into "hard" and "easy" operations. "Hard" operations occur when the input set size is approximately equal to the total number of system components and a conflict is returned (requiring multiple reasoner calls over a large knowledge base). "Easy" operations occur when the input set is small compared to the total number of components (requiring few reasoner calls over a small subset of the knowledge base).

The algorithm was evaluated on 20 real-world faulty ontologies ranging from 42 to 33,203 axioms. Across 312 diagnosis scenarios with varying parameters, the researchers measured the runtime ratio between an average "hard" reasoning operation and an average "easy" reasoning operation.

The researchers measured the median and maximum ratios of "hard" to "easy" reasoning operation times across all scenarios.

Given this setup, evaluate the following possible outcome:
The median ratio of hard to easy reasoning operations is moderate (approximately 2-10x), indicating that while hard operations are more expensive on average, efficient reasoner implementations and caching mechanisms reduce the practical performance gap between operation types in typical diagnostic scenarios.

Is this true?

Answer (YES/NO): NO